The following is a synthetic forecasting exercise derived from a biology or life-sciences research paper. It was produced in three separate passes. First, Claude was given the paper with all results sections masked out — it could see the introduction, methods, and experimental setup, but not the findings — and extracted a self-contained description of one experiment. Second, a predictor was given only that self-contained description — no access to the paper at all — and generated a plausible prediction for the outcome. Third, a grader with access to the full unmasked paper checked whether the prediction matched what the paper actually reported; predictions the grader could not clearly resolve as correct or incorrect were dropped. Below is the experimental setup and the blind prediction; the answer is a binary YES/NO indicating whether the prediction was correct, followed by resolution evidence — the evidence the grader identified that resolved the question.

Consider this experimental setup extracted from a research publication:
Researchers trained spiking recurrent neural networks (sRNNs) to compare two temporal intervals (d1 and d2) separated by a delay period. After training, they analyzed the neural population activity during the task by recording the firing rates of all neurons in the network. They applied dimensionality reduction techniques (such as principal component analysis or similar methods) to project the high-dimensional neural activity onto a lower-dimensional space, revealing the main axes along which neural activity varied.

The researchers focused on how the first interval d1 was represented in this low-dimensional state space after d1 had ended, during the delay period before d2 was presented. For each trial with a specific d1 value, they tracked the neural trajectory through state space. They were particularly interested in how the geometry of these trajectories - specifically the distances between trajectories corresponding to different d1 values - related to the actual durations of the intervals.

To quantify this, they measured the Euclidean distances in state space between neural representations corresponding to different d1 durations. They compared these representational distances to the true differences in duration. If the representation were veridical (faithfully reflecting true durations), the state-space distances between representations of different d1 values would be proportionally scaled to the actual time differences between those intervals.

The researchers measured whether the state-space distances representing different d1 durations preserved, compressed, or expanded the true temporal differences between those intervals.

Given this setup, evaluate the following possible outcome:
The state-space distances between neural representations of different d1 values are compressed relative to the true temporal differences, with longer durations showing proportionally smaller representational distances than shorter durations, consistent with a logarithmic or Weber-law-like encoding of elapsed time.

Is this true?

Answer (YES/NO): NO